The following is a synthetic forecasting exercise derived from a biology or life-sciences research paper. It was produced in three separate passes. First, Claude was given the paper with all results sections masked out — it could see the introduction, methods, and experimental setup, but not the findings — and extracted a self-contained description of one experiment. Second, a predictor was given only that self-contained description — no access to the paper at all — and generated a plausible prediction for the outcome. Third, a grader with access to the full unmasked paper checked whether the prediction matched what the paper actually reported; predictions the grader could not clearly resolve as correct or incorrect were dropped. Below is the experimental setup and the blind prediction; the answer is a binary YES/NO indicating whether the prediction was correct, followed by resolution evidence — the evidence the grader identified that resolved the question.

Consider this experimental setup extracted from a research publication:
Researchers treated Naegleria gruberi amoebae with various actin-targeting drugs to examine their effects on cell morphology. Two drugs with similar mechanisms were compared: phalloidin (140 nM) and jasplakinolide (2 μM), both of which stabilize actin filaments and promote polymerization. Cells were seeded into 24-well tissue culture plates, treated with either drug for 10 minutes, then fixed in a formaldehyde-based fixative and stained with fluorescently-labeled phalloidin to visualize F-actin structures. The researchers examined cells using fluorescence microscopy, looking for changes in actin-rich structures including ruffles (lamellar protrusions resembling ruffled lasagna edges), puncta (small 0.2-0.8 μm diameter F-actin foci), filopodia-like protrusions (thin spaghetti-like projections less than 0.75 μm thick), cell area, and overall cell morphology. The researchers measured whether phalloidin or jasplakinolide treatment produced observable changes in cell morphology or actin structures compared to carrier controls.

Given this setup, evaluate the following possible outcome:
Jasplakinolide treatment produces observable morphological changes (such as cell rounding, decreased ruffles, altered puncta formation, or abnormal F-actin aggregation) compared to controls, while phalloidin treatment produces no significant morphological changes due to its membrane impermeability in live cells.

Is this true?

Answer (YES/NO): NO